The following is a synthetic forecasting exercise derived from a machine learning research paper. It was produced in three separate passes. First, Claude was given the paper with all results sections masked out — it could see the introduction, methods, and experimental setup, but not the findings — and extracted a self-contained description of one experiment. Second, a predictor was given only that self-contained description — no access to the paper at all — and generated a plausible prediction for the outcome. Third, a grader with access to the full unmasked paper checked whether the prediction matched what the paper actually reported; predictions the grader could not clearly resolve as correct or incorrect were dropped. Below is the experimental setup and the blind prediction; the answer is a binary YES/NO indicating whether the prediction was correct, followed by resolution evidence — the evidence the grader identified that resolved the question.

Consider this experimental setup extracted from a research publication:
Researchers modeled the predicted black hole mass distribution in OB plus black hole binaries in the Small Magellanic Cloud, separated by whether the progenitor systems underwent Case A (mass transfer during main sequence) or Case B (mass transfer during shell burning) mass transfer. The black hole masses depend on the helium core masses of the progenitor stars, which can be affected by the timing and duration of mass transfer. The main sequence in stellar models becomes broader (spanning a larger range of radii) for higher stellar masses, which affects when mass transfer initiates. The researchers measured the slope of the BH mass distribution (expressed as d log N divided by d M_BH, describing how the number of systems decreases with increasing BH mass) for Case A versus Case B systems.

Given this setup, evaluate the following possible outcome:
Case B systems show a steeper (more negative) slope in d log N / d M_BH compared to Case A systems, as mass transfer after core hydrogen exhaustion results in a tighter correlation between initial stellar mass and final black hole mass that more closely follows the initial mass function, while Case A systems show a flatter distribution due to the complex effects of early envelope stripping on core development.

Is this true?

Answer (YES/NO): YES